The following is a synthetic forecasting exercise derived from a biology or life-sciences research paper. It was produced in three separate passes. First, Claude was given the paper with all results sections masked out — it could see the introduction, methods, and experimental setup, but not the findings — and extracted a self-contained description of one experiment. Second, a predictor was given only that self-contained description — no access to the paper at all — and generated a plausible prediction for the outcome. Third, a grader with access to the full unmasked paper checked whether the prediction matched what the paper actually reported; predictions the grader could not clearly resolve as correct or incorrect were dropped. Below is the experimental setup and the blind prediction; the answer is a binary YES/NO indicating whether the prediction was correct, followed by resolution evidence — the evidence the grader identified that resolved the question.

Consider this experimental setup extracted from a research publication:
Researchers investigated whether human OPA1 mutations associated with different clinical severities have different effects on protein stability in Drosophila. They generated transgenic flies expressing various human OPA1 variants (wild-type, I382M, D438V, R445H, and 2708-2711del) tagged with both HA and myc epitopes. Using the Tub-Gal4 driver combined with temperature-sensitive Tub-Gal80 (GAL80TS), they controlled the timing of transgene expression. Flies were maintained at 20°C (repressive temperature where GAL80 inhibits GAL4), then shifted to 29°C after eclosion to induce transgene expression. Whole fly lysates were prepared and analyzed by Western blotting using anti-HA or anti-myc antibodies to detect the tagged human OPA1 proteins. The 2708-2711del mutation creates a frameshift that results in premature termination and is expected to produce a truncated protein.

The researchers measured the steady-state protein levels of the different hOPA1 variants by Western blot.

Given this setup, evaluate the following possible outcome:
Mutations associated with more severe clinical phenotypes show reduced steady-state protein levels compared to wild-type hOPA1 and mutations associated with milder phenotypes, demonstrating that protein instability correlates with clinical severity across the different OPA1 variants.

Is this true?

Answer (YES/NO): NO